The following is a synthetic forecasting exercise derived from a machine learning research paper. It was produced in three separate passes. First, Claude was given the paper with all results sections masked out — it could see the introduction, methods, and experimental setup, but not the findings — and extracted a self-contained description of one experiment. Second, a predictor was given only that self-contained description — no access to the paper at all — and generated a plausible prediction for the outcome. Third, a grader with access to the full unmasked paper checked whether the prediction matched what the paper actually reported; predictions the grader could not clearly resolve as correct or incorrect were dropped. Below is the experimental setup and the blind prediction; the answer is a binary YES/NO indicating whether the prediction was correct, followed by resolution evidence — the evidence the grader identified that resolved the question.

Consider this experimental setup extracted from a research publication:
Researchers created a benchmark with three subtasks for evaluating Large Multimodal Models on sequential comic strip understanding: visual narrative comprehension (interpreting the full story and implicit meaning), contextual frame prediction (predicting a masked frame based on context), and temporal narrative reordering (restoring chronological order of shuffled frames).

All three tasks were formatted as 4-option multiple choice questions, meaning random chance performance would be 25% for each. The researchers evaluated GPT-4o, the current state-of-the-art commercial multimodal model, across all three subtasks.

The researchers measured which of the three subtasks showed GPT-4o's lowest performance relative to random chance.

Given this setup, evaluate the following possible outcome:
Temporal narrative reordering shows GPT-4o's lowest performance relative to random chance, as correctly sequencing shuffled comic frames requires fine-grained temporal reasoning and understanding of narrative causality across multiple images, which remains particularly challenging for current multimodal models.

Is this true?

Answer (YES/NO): YES